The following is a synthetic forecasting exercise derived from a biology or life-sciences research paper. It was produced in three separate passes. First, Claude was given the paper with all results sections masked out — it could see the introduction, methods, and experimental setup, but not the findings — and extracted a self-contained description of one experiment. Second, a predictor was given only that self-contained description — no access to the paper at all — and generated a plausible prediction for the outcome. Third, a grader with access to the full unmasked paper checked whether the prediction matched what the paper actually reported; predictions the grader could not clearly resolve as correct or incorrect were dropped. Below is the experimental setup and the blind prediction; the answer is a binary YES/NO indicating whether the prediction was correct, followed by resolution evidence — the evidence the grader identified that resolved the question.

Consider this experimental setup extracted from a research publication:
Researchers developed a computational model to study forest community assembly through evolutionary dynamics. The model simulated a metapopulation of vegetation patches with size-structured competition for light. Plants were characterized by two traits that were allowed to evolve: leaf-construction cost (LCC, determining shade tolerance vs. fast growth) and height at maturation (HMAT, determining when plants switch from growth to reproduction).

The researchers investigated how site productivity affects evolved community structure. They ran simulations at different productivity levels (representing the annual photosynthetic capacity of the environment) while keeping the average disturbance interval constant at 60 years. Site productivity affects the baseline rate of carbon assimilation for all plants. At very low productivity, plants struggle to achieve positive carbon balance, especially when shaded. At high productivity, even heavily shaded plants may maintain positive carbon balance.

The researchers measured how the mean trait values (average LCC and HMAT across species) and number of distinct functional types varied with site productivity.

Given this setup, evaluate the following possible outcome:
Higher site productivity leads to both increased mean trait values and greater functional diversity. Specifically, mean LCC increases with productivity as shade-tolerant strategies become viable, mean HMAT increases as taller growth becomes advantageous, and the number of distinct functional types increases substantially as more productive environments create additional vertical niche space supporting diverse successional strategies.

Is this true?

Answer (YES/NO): NO